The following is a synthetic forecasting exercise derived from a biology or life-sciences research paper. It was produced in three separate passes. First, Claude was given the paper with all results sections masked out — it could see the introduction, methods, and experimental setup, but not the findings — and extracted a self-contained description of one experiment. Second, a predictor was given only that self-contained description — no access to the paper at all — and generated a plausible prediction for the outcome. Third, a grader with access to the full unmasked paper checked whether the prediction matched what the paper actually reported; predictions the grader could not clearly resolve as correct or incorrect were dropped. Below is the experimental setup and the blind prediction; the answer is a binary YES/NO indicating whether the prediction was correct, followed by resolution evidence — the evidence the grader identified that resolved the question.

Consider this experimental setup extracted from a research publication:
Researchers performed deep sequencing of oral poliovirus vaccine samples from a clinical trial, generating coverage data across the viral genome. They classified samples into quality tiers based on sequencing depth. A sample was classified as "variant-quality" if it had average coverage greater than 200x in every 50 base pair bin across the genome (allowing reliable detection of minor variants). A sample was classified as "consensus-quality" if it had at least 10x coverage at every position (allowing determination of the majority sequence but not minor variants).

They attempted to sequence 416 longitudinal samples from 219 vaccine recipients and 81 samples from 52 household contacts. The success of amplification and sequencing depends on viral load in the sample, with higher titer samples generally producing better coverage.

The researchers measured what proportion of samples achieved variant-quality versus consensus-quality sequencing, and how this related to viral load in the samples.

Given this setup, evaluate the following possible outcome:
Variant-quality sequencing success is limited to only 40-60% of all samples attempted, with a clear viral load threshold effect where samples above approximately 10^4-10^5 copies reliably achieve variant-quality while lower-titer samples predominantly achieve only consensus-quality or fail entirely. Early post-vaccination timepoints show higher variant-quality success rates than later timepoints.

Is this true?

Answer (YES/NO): NO